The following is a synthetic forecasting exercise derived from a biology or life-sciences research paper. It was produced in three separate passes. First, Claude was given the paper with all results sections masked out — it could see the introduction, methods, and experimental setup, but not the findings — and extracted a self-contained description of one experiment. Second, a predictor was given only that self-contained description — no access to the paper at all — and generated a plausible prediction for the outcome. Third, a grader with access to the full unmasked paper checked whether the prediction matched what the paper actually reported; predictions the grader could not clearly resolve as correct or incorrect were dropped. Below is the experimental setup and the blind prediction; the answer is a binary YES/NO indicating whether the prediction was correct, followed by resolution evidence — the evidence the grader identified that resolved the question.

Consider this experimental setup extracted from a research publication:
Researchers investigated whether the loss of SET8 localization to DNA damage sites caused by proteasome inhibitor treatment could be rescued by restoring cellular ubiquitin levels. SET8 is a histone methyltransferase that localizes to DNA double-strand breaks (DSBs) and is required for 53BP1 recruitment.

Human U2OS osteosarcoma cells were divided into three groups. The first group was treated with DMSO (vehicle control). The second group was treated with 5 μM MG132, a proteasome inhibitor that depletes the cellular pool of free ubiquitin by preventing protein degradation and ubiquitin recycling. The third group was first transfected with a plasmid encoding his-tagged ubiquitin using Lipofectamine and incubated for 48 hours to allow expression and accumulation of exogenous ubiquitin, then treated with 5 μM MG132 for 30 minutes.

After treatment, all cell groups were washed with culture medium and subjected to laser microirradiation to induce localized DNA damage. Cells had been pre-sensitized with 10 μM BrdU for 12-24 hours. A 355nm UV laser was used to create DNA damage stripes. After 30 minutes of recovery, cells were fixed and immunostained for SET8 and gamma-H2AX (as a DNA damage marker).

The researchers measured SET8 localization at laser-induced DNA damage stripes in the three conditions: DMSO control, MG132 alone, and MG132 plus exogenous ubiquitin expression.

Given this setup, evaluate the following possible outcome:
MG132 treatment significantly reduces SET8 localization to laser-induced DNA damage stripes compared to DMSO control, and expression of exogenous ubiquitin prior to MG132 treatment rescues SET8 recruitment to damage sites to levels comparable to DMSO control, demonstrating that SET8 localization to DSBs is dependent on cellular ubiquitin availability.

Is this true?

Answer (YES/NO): YES